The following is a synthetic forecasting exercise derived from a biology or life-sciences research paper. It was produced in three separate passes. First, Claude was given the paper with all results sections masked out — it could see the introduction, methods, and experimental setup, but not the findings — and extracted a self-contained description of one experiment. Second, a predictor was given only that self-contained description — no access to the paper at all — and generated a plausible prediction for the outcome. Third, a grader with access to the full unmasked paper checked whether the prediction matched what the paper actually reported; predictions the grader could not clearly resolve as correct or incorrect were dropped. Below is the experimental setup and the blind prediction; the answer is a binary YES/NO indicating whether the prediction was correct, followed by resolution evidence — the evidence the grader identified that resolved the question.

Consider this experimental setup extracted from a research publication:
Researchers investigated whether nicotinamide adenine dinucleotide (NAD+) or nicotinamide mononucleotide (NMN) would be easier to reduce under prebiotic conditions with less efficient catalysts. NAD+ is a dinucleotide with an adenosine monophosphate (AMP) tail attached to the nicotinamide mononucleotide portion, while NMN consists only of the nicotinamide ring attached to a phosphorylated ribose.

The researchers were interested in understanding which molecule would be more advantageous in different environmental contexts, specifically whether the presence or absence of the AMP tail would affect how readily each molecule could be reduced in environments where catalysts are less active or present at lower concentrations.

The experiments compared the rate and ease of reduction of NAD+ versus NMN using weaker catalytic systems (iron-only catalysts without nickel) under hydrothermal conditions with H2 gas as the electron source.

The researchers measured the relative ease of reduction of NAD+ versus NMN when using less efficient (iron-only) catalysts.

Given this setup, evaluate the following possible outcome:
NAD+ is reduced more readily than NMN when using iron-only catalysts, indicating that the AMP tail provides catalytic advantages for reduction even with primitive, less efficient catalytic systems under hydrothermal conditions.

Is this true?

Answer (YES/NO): NO